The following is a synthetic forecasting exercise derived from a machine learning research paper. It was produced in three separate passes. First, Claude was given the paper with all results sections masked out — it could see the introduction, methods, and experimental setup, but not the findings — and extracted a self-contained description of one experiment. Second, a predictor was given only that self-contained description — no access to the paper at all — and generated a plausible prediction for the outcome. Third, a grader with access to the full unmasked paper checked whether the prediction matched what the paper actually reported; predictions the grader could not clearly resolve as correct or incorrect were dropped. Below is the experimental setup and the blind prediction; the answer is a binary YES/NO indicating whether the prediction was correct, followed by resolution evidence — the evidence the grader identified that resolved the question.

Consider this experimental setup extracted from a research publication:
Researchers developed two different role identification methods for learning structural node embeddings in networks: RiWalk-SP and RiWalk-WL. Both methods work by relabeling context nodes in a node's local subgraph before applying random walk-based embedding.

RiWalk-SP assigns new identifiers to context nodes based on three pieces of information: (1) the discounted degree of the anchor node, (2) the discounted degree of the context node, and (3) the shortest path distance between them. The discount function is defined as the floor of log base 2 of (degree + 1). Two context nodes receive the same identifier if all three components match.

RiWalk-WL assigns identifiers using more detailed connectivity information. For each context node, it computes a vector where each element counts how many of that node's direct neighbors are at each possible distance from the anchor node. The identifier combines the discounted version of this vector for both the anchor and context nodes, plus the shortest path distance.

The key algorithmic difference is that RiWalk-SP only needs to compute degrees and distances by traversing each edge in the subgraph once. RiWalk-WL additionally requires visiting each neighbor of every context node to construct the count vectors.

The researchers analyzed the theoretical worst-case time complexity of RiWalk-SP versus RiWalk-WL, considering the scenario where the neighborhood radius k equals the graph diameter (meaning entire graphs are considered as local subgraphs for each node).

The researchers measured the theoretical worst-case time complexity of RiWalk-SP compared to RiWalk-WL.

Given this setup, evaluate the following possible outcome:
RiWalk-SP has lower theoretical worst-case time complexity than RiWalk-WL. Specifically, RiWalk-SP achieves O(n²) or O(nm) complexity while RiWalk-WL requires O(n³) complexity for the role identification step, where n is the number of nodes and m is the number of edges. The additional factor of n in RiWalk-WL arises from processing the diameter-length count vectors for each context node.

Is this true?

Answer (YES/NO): NO